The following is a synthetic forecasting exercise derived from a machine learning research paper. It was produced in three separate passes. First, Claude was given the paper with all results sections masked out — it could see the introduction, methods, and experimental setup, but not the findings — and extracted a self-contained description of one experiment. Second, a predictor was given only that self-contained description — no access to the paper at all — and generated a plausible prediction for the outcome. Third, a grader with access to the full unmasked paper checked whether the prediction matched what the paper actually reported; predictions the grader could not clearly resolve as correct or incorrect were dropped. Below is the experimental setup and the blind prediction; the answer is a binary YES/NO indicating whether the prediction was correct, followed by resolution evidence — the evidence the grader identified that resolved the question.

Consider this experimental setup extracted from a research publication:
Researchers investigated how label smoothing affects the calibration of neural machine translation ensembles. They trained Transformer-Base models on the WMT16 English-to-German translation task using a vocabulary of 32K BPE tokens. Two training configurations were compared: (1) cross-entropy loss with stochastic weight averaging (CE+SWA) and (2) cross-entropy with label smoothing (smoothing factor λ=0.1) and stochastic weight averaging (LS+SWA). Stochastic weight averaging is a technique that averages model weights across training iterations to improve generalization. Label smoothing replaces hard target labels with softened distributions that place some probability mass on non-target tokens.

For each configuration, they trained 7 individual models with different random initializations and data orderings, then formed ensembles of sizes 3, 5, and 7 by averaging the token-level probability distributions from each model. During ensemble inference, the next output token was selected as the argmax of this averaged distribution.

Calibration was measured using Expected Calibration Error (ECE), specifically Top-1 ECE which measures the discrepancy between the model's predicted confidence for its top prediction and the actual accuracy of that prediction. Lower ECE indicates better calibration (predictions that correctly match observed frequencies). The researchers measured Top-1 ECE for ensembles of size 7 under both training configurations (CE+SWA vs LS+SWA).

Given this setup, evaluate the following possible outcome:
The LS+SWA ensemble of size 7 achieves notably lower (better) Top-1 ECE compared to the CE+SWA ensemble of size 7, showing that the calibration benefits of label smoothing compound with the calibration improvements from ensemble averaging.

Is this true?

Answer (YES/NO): NO